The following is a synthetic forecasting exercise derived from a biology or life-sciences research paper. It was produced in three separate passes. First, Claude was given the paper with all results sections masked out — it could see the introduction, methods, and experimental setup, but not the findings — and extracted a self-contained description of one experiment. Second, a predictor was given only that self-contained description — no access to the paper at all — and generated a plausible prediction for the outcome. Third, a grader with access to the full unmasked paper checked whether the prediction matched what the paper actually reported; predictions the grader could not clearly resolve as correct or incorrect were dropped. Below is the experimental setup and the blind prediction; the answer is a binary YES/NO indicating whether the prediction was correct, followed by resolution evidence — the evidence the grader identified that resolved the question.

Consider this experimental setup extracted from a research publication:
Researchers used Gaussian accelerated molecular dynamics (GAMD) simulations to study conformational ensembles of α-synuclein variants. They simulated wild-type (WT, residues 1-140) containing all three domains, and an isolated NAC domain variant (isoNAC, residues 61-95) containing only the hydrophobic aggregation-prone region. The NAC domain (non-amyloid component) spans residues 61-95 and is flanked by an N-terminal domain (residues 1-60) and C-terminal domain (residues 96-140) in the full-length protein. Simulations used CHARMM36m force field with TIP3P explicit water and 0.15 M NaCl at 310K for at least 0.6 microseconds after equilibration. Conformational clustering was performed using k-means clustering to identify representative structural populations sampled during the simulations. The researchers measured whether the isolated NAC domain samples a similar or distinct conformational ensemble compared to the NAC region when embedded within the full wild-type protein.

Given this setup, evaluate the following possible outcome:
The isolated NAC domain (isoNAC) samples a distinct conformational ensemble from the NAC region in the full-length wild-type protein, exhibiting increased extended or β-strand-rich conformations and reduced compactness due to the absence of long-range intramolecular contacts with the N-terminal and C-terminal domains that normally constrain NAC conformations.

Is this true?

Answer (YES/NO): NO